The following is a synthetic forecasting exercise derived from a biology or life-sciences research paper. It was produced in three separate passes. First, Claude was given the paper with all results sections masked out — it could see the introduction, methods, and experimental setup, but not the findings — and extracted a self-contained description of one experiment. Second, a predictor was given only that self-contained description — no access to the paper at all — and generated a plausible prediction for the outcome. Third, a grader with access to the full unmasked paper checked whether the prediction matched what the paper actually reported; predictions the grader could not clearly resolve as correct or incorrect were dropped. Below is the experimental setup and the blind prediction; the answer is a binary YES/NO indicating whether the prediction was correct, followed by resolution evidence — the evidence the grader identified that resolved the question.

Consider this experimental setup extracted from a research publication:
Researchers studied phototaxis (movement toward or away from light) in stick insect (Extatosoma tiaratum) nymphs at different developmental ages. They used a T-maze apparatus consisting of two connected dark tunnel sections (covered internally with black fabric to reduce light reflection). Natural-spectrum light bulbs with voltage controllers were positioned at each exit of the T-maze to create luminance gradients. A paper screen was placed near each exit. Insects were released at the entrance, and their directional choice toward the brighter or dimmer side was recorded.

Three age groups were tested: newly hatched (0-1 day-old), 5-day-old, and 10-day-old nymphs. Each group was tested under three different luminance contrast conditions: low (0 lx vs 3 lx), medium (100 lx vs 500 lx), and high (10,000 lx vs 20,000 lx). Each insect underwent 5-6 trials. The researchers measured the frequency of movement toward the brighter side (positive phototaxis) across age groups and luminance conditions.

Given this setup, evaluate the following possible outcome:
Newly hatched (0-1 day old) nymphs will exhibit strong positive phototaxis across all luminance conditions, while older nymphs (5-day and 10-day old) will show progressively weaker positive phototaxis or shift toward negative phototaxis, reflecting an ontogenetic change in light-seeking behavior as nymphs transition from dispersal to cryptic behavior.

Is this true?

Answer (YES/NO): YES